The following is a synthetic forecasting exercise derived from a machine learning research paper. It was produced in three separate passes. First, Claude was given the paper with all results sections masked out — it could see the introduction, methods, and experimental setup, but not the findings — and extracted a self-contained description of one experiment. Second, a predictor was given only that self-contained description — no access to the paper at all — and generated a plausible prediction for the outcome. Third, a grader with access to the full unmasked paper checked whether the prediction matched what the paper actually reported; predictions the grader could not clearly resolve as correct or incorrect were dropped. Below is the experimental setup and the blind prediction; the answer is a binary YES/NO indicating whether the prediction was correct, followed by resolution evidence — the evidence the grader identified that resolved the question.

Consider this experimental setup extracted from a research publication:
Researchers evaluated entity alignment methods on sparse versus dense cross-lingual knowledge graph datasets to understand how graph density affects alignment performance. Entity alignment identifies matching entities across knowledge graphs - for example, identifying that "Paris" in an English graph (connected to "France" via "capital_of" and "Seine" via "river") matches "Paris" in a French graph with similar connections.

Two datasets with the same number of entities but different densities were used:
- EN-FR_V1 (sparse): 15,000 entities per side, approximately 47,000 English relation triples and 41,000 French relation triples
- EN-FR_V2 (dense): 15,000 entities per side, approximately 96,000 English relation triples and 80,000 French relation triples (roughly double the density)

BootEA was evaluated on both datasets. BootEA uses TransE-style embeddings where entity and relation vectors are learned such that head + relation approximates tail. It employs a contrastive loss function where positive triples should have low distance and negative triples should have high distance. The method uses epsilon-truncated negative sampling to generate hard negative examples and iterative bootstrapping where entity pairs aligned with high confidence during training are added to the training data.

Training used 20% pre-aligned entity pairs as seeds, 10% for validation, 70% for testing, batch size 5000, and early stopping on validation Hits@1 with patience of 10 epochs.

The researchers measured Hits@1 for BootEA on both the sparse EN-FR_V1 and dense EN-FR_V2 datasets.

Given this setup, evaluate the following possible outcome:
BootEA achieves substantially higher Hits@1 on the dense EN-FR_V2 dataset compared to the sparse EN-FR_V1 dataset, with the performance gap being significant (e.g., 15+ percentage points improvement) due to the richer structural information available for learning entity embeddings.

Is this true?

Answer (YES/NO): YES